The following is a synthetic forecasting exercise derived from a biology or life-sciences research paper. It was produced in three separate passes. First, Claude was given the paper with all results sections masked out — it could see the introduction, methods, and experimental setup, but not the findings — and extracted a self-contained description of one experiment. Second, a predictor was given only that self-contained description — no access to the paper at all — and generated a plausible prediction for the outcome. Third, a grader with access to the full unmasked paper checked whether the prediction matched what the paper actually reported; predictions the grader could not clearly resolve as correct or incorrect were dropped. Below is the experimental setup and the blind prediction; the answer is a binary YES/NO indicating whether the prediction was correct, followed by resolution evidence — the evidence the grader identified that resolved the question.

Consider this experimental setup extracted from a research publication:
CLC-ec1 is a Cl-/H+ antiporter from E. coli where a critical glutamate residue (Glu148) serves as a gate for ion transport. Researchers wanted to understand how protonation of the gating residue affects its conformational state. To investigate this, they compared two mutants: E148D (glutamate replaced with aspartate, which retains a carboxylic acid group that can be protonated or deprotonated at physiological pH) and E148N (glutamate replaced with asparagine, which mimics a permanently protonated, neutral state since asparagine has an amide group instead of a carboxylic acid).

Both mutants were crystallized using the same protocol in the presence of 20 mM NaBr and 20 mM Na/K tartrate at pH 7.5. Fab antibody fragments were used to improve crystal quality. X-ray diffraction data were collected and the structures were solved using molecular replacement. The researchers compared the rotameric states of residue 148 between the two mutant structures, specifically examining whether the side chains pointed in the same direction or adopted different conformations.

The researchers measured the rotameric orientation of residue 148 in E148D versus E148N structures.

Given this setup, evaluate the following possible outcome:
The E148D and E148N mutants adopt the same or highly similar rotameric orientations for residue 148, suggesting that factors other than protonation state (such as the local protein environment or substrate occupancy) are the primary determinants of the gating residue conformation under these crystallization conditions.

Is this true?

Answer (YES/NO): NO